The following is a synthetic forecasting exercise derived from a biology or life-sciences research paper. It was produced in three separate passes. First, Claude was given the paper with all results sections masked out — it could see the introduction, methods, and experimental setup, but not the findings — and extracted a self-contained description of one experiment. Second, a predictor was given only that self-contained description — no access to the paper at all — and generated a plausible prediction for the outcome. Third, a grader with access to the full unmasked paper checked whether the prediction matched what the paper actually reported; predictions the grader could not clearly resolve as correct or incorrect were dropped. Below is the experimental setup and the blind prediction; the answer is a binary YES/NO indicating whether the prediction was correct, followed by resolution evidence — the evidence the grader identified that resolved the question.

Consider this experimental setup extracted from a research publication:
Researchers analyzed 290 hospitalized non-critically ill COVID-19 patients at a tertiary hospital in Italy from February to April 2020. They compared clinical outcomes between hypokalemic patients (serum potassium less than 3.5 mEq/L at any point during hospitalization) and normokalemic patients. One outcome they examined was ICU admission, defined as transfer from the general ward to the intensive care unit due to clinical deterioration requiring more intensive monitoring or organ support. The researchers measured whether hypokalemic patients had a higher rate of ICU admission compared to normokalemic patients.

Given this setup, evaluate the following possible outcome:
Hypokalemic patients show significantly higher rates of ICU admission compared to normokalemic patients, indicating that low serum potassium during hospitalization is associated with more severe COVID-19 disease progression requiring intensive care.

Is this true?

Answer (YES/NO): NO